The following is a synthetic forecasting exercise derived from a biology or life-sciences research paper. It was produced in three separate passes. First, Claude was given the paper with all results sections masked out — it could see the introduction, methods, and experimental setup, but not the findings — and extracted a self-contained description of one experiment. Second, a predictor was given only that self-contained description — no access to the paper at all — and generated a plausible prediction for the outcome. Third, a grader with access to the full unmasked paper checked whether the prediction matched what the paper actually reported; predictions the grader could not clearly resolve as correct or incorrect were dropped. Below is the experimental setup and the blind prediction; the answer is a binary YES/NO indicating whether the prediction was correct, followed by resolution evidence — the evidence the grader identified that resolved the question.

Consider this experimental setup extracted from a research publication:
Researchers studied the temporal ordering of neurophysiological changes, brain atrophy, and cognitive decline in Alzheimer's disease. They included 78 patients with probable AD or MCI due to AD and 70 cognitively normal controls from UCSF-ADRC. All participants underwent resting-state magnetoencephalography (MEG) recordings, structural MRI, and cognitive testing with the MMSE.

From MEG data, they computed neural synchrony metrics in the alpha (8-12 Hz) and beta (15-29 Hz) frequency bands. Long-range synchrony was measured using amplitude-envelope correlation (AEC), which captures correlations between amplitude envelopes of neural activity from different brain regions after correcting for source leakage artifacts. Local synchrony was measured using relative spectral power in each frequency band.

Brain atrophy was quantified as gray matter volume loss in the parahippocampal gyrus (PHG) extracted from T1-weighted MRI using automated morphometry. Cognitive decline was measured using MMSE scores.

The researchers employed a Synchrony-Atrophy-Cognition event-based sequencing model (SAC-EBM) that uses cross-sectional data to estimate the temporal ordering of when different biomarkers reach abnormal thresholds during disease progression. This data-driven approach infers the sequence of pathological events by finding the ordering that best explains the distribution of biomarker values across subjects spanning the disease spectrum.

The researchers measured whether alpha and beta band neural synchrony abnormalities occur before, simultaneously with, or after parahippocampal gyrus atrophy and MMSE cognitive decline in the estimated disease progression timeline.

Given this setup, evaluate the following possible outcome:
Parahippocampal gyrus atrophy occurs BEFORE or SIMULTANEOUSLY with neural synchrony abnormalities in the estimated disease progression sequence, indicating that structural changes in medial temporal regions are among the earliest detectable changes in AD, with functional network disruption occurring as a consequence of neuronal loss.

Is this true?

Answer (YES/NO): NO